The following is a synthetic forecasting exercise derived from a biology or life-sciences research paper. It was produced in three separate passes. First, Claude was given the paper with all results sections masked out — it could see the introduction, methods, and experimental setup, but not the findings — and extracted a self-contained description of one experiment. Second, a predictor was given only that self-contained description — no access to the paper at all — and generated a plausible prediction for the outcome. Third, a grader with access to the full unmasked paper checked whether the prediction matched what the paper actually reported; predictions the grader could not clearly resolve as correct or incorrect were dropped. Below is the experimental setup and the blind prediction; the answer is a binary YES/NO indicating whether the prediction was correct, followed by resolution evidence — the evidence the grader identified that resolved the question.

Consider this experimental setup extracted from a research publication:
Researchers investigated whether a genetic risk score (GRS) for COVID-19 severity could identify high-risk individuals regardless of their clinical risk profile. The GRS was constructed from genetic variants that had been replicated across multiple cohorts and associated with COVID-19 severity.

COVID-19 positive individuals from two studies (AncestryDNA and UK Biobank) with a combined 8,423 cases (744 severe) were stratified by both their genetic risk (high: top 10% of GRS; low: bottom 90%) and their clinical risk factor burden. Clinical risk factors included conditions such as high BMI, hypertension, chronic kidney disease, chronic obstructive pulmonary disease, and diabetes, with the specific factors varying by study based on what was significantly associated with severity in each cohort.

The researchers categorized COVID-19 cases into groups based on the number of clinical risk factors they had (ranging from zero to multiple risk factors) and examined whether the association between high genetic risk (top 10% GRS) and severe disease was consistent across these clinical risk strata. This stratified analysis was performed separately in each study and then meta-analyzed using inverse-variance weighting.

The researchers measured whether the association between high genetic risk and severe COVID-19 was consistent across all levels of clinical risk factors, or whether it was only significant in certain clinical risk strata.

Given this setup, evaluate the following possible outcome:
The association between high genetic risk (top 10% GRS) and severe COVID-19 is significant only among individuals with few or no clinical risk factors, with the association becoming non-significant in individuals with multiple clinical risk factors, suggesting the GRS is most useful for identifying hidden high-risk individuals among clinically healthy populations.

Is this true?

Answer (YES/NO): YES